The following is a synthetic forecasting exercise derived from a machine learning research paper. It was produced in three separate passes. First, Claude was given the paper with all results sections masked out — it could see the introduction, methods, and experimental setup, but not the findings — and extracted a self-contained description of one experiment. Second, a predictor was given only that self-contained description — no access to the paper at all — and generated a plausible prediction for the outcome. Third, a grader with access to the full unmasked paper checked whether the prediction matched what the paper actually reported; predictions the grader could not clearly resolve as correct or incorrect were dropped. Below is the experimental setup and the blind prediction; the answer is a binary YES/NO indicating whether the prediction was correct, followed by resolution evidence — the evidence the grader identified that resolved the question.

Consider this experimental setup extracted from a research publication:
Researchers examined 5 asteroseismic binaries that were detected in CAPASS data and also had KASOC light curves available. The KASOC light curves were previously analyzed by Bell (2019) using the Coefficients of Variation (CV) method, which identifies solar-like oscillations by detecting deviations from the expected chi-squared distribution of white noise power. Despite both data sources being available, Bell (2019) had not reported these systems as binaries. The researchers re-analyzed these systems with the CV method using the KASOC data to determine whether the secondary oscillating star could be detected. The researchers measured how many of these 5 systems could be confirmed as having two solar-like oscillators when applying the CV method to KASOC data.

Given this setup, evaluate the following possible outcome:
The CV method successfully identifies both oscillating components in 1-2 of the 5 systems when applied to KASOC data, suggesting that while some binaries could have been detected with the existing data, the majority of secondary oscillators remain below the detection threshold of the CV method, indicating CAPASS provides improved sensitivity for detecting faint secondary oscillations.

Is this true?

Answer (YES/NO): NO